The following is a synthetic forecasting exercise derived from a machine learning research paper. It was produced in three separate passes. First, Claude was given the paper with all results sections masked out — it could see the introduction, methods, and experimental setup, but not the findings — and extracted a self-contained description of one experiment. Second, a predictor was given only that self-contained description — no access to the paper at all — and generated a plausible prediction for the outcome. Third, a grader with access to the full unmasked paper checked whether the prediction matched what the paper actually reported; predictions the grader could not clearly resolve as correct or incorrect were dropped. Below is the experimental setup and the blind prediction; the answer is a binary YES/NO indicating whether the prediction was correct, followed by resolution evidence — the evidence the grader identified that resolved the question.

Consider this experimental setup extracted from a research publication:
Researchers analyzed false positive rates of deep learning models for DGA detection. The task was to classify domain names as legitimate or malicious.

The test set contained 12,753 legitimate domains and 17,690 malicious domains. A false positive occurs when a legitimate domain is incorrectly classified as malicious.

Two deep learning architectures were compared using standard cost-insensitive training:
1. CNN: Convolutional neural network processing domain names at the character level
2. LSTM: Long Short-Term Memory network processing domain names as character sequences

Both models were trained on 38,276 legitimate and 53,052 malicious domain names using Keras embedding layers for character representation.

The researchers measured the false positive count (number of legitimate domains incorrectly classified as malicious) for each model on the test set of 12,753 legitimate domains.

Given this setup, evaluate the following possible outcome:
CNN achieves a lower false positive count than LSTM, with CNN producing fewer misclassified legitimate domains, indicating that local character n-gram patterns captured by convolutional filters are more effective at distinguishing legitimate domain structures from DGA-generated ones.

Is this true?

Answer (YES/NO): NO